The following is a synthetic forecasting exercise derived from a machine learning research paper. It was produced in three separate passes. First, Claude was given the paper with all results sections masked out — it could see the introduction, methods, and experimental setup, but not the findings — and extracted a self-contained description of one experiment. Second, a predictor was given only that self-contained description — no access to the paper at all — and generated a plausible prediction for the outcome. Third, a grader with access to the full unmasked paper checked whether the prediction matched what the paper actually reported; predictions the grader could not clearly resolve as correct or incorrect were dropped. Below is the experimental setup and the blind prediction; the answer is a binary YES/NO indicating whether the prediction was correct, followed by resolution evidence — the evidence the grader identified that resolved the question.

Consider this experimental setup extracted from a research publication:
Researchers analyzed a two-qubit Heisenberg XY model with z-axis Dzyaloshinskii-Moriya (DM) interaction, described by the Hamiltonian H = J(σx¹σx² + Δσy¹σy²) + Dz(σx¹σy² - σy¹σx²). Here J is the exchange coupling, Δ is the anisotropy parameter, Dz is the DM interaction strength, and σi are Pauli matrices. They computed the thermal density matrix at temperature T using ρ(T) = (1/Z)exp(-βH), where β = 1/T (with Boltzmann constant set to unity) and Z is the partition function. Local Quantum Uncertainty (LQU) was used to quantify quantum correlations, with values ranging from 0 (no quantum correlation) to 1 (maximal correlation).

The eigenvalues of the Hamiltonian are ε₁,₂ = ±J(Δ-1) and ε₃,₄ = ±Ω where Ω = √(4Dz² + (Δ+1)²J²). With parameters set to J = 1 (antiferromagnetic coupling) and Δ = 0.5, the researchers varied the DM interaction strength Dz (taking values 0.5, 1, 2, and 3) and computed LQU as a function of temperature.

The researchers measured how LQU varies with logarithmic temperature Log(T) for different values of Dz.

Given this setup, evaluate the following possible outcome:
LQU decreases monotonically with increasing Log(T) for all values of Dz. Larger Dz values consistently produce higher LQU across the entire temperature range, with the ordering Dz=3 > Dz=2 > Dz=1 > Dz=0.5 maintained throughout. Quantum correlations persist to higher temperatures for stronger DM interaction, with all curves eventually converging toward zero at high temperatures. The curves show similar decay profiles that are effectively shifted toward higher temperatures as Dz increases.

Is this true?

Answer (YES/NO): NO